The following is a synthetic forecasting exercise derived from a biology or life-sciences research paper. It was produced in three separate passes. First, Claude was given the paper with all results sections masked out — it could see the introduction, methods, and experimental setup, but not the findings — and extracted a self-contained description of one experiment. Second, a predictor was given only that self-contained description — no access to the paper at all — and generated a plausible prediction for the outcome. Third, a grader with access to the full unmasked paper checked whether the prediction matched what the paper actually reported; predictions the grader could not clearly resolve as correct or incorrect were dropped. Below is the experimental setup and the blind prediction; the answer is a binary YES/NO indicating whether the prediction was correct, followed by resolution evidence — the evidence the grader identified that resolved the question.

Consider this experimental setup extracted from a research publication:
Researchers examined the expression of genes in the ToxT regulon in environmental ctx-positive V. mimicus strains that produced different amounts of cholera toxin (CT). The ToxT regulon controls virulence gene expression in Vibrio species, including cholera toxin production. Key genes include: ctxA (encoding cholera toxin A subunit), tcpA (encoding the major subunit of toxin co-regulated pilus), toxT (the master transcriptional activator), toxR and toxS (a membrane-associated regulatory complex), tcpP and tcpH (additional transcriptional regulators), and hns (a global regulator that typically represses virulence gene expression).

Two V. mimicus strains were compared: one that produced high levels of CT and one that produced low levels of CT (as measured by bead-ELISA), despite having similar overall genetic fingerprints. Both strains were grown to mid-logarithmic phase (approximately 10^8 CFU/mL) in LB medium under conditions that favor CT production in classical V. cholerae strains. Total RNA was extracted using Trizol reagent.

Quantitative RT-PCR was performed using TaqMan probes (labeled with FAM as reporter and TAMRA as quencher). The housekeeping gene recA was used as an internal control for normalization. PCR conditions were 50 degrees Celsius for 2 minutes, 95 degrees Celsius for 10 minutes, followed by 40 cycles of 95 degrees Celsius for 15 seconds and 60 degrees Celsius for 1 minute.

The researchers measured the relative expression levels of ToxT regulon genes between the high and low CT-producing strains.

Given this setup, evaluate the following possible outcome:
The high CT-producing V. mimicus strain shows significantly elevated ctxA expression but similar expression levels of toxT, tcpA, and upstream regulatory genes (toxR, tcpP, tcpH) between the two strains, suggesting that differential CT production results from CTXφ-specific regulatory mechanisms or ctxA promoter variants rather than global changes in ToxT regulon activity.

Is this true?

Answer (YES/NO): NO